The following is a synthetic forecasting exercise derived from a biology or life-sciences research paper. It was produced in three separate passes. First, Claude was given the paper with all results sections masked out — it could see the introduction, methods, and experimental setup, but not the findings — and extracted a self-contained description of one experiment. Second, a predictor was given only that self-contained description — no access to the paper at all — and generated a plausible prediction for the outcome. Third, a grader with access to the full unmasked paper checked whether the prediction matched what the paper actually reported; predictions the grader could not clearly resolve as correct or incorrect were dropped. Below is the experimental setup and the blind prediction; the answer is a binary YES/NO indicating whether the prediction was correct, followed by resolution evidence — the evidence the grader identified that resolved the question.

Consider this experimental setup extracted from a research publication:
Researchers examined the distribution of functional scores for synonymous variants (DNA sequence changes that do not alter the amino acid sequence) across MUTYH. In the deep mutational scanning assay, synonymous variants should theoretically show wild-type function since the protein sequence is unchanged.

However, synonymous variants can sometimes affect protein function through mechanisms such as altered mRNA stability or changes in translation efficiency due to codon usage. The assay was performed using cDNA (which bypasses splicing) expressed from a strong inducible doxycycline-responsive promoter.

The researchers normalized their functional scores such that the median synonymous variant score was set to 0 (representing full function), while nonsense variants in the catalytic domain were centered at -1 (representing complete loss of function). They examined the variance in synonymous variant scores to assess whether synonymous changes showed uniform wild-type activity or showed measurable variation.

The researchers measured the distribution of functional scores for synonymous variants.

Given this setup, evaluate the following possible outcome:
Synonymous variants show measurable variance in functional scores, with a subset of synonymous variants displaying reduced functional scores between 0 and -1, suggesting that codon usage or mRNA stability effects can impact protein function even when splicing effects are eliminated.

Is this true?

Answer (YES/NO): NO